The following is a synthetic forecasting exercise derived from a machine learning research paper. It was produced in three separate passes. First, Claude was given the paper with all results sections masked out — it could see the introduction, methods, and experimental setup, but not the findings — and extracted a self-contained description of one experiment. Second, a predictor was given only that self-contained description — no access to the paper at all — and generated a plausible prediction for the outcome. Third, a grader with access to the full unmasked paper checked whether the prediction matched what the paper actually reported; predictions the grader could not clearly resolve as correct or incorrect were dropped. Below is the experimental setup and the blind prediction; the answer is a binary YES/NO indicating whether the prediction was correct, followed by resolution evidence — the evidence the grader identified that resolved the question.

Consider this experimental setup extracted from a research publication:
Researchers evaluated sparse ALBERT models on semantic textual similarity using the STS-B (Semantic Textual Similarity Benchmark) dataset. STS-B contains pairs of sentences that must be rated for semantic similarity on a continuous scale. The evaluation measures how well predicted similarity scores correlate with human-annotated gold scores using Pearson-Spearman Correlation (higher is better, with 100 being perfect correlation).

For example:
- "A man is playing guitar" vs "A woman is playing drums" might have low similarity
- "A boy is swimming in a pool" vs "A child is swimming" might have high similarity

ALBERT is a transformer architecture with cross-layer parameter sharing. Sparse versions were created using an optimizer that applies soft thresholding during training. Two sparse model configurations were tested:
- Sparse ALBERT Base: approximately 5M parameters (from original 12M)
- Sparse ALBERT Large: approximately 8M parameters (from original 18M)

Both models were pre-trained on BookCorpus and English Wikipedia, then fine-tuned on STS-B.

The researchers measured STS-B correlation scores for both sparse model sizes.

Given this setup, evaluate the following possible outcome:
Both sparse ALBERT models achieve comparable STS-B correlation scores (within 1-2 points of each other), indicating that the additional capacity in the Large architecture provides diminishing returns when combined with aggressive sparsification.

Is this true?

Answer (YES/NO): YES